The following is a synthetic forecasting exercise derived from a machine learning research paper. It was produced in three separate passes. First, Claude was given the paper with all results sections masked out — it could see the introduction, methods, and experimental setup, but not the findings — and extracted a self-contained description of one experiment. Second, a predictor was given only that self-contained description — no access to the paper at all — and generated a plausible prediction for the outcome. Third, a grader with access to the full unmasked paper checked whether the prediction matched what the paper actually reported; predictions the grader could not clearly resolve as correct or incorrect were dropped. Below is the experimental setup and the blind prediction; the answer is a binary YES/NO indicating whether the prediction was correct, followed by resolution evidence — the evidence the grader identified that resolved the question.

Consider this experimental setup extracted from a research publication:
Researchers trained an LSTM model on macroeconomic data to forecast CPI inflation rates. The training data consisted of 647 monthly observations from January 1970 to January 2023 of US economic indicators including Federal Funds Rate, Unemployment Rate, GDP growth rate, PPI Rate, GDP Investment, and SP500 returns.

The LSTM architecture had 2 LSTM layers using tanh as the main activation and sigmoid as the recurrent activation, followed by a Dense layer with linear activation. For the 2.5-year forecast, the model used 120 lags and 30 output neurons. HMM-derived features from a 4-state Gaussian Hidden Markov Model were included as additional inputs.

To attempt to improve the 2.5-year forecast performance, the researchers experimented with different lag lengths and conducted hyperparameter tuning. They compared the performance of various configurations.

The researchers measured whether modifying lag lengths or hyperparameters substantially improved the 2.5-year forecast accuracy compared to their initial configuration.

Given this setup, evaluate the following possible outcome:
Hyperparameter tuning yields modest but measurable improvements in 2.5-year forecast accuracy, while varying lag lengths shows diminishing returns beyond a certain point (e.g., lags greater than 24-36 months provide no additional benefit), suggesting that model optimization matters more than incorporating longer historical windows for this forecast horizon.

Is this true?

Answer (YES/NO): NO